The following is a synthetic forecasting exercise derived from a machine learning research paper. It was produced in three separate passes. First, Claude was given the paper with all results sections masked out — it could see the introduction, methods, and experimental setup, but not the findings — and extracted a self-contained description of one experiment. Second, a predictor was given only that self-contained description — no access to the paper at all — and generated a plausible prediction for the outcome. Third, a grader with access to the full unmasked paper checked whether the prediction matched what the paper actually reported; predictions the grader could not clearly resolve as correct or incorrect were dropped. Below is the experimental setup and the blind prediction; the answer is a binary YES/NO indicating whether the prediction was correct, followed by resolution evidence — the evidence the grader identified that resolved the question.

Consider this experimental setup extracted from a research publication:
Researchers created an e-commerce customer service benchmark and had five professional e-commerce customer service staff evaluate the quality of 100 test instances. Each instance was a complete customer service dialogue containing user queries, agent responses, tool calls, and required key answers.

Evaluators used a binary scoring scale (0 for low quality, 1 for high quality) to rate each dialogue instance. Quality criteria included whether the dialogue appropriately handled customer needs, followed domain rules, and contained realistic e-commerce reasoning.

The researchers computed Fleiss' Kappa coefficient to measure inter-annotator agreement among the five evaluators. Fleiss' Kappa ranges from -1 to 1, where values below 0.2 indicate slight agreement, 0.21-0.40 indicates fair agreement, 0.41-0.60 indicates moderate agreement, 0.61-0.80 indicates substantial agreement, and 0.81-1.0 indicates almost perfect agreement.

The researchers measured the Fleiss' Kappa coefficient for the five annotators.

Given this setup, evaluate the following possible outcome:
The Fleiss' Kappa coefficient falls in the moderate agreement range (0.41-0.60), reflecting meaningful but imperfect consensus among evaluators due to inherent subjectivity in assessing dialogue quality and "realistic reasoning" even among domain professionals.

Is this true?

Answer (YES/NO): NO